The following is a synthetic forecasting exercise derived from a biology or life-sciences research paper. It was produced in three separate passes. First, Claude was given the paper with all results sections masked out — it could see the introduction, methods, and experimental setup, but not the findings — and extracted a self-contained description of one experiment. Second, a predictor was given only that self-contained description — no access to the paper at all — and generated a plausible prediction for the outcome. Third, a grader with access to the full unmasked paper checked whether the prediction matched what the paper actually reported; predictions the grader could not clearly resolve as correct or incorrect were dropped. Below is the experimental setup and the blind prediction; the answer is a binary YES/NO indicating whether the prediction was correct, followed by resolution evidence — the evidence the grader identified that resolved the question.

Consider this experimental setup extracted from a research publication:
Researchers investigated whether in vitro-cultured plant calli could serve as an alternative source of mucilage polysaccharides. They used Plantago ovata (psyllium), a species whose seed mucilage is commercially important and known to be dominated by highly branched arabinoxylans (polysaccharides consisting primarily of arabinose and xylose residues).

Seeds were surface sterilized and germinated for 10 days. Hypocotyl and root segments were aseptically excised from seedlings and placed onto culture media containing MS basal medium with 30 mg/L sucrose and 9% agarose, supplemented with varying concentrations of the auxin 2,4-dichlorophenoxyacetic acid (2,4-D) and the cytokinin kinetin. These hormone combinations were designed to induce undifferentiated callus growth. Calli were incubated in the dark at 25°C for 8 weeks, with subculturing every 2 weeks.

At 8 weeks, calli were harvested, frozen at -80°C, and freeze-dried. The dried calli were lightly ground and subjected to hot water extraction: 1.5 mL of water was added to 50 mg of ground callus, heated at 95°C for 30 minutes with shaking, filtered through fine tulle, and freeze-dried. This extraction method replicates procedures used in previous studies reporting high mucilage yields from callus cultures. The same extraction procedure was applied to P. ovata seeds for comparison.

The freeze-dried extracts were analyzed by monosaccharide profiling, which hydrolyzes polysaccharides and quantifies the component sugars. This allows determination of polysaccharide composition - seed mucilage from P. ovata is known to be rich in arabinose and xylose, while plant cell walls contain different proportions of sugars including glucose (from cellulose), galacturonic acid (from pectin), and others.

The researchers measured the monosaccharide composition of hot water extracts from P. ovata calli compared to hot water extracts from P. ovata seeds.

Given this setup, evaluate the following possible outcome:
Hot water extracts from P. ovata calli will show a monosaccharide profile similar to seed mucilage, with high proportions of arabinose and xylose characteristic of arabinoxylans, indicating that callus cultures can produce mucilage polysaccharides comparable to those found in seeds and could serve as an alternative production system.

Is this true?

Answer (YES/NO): NO